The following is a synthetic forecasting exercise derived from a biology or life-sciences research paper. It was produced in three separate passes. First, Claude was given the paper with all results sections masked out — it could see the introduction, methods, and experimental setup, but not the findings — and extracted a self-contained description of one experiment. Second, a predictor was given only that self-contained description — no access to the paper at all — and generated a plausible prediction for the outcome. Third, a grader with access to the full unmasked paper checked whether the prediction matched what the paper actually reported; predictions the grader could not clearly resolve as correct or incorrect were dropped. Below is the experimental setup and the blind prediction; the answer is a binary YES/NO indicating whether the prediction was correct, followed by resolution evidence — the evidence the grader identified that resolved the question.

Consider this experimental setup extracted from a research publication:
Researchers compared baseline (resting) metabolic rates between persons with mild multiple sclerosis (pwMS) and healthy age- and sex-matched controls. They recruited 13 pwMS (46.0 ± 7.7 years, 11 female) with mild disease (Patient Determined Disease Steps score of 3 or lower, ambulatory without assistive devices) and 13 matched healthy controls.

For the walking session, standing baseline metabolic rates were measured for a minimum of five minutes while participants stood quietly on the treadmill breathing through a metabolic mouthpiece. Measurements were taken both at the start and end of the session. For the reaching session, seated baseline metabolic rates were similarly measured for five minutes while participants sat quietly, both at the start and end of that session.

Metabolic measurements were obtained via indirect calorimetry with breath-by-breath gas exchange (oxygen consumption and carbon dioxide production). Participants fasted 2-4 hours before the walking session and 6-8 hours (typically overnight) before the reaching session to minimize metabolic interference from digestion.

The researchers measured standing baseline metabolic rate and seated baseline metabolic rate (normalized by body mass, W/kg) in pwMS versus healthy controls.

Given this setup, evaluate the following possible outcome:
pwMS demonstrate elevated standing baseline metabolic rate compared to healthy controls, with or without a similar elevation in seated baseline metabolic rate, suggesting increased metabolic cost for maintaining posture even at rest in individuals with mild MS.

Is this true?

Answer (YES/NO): NO